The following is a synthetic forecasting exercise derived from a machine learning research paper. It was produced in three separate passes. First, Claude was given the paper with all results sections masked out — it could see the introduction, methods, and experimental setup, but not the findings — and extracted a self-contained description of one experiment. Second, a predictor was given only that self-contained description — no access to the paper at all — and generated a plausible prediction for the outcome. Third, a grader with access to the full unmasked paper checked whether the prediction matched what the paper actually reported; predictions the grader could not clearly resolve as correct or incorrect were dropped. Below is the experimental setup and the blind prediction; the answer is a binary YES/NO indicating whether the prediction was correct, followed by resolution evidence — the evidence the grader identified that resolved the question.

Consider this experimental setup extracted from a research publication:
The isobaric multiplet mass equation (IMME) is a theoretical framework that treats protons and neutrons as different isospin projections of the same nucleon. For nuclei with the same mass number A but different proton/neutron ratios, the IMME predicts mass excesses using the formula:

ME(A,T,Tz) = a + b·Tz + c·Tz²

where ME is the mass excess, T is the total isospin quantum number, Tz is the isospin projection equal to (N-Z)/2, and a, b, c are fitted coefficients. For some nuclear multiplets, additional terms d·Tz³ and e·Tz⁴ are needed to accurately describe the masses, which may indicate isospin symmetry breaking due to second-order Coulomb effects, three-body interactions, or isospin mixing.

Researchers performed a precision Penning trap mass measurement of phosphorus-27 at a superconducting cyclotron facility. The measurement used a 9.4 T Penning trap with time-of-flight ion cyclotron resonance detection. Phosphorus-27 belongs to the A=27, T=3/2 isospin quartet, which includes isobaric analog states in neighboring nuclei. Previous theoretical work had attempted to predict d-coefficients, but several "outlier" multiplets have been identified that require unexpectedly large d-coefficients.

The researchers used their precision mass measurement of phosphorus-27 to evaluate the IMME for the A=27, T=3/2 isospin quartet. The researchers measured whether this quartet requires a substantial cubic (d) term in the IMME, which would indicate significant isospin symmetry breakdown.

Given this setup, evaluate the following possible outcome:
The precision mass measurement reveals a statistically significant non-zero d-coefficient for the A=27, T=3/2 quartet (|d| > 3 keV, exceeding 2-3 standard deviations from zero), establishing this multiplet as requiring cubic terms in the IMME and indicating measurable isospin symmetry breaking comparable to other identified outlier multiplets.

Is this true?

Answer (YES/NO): NO